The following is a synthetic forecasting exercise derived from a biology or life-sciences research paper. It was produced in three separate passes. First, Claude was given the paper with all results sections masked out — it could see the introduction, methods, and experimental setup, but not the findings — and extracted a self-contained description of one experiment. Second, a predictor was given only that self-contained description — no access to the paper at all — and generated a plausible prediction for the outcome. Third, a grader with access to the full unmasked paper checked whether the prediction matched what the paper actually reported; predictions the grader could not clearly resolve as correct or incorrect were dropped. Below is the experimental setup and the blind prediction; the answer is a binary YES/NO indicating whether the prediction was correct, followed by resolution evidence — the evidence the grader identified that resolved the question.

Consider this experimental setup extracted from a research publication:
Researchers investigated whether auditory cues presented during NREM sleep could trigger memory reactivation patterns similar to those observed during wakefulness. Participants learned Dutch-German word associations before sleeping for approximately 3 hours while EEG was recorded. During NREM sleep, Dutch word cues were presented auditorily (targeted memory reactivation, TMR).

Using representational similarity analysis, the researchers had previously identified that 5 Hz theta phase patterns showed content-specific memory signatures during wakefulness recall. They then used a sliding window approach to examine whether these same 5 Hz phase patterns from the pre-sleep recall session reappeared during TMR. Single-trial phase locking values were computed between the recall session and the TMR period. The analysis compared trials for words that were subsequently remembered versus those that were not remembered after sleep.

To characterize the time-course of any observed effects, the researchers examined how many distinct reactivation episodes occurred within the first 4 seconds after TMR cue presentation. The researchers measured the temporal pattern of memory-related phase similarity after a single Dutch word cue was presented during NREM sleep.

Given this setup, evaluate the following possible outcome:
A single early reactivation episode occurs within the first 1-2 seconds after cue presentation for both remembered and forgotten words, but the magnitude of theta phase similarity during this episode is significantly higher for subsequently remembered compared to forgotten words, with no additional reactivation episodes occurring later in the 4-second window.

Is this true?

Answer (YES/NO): NO